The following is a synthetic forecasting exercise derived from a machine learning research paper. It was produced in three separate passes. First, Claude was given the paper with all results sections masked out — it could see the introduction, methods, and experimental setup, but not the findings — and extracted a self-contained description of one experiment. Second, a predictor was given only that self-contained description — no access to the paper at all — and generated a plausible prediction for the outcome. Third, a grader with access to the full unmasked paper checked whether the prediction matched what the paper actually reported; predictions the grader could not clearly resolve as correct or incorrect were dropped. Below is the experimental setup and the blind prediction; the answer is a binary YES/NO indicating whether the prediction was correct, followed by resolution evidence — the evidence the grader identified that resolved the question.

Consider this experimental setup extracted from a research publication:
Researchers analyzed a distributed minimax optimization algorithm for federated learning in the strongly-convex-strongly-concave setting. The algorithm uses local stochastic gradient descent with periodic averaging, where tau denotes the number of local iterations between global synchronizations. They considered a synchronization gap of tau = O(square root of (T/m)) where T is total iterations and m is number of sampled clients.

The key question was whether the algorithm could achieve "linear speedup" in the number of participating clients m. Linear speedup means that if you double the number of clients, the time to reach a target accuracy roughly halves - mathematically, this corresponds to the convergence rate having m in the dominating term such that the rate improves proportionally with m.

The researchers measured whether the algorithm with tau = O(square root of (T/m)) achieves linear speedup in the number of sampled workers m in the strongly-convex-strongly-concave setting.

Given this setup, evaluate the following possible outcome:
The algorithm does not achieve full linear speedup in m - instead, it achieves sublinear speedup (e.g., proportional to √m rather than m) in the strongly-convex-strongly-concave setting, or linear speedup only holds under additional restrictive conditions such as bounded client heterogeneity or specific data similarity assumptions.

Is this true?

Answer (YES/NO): NO